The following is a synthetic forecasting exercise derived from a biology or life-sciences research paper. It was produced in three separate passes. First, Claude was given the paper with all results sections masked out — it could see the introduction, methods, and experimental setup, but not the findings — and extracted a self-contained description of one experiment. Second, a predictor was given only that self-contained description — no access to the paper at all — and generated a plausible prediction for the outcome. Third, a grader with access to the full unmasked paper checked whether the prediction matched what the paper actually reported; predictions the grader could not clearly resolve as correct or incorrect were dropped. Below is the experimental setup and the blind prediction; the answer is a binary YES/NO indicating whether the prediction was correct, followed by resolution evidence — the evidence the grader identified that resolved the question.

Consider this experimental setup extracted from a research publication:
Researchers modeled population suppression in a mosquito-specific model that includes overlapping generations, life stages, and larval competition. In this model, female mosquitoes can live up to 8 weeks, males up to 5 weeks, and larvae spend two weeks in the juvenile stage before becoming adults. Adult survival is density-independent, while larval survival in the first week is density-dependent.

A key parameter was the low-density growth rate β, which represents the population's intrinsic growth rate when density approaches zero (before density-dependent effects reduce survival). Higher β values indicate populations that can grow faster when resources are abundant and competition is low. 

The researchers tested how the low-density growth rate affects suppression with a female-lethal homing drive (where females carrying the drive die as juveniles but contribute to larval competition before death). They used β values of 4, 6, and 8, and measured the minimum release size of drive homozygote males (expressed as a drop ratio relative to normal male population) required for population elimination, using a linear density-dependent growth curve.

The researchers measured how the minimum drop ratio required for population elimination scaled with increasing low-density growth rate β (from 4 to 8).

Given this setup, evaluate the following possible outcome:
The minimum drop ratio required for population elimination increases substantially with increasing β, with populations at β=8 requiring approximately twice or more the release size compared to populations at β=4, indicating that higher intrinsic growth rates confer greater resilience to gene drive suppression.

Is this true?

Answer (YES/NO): YES